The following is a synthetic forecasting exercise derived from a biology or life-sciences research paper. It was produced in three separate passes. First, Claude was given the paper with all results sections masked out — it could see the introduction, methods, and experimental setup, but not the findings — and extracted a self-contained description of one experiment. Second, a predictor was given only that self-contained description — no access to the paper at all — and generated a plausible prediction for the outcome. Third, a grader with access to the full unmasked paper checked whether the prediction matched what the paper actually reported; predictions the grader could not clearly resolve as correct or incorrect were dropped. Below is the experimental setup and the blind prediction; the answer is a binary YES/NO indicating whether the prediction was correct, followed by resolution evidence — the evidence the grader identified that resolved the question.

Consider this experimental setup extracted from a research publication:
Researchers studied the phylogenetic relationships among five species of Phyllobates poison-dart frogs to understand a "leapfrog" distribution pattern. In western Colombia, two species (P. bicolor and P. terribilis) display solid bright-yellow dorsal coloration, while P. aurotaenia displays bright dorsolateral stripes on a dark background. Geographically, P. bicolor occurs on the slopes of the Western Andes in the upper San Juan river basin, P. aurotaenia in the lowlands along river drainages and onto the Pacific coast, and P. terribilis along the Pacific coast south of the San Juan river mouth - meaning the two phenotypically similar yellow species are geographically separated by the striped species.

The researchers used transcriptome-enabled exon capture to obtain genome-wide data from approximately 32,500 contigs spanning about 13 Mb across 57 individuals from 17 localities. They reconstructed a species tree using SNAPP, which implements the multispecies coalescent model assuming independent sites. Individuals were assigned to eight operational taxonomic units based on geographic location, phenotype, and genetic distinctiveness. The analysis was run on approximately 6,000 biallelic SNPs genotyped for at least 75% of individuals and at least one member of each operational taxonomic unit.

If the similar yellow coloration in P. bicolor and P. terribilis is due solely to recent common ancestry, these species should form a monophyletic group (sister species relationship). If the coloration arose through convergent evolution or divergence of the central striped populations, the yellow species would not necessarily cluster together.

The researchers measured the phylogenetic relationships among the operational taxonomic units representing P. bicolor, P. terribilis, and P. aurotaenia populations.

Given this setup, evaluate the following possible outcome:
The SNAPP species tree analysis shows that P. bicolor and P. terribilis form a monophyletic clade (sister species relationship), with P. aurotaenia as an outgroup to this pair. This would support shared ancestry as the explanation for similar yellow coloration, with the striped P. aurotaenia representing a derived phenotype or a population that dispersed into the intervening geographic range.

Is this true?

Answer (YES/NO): NO